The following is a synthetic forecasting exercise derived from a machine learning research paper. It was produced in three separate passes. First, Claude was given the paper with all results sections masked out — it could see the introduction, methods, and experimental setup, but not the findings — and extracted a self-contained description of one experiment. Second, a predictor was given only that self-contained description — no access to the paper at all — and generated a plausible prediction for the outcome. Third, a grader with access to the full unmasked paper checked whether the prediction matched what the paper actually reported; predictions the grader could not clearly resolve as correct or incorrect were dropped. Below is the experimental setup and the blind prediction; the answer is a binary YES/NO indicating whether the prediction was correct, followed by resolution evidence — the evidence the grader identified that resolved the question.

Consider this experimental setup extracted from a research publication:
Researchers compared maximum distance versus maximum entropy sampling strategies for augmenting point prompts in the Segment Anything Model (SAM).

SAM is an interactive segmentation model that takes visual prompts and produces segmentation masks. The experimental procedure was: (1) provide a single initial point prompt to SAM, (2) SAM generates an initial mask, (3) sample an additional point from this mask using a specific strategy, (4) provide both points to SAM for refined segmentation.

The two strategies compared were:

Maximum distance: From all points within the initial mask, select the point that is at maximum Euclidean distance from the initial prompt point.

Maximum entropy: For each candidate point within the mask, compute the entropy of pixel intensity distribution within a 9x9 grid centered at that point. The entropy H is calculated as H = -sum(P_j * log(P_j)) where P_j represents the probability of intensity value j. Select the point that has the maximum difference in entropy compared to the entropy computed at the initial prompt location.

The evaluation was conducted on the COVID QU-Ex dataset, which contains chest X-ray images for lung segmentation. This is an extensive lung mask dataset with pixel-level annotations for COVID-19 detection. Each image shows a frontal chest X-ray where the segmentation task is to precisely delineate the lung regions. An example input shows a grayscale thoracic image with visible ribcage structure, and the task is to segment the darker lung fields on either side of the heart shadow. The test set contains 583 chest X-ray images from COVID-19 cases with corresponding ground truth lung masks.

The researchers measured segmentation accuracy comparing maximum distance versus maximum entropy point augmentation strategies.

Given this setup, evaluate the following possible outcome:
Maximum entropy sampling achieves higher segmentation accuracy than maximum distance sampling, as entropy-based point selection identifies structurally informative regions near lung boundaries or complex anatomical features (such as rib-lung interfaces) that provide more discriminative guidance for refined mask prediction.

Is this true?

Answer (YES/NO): NO